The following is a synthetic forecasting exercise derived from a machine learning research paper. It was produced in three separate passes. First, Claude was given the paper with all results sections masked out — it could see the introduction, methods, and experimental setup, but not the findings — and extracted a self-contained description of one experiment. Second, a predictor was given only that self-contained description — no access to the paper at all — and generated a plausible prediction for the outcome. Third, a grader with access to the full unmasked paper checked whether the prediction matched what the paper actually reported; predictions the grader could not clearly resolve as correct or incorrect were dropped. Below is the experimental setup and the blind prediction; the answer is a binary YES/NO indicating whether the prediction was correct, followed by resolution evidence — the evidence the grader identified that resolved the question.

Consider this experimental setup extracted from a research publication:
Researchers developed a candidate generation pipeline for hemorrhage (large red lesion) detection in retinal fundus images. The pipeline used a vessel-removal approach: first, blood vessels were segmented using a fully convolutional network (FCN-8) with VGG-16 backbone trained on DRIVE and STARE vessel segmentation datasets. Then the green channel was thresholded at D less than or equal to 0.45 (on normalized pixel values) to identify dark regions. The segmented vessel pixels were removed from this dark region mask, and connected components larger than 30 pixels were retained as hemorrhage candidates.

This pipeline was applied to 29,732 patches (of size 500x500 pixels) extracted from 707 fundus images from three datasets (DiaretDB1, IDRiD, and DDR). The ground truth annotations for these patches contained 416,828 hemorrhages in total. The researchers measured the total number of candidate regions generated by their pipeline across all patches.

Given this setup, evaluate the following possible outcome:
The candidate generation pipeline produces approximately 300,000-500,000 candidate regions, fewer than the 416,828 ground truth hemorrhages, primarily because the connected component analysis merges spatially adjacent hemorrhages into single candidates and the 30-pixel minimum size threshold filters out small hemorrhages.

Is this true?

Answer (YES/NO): NO